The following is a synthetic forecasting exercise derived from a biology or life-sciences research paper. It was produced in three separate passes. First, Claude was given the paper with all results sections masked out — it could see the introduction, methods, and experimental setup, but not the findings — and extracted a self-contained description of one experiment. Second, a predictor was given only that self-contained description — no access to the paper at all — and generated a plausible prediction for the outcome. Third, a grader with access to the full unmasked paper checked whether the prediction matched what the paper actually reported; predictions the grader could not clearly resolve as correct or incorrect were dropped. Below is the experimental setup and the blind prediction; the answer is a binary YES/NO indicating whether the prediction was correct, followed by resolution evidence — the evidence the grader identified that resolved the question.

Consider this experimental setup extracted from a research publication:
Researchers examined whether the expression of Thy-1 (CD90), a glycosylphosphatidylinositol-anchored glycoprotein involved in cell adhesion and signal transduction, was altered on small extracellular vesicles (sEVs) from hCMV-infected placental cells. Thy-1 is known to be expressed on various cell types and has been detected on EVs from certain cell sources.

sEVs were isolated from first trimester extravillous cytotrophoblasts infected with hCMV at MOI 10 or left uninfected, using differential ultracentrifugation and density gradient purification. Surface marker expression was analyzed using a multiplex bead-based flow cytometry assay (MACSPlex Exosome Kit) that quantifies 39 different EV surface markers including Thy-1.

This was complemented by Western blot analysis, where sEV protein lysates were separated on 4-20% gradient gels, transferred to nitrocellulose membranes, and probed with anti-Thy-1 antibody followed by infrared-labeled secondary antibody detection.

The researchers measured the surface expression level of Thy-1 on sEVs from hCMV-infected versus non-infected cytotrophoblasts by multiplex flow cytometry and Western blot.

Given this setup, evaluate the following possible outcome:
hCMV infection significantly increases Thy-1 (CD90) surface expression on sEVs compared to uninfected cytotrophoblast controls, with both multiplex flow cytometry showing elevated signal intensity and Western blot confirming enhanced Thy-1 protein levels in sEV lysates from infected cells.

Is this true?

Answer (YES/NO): NO